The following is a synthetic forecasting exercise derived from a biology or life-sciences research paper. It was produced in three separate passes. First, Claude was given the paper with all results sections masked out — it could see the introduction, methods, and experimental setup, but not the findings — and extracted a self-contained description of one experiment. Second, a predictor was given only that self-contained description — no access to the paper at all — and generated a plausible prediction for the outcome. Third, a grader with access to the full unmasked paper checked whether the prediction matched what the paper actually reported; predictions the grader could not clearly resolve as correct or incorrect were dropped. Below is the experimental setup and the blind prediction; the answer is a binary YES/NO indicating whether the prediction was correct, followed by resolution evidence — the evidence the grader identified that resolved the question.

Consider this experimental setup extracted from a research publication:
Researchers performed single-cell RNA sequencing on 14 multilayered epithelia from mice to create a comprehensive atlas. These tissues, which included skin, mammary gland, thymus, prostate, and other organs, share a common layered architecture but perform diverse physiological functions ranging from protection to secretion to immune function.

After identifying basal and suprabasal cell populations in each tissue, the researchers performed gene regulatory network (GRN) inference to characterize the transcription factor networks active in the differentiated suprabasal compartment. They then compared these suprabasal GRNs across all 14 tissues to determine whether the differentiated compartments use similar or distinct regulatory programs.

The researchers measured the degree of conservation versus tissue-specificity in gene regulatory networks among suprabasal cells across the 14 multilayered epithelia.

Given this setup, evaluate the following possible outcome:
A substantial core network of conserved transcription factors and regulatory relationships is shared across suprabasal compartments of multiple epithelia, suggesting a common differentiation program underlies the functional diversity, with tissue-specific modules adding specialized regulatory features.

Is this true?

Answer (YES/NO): NO